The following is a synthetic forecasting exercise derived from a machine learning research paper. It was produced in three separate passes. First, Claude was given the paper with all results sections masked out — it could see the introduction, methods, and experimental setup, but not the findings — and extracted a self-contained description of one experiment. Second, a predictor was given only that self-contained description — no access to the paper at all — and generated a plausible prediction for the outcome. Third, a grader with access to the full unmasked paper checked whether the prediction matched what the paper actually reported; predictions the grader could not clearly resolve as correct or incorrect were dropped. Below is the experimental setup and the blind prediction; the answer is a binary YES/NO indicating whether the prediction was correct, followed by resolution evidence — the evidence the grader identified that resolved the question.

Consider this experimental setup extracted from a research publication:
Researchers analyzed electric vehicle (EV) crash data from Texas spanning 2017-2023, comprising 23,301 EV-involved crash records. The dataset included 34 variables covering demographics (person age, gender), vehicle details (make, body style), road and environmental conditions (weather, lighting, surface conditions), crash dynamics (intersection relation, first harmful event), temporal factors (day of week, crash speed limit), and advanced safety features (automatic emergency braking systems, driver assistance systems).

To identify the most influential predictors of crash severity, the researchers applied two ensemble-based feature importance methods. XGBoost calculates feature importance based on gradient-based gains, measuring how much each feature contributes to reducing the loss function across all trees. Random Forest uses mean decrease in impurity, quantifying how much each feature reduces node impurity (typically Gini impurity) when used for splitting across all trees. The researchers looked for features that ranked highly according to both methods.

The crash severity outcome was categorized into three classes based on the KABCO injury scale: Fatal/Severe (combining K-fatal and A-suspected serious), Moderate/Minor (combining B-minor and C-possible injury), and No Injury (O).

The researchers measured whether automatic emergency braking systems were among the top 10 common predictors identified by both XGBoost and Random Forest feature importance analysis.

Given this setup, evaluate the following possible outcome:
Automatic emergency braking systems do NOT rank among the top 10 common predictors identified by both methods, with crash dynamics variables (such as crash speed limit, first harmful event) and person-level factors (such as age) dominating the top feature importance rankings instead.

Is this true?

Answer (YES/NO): NO